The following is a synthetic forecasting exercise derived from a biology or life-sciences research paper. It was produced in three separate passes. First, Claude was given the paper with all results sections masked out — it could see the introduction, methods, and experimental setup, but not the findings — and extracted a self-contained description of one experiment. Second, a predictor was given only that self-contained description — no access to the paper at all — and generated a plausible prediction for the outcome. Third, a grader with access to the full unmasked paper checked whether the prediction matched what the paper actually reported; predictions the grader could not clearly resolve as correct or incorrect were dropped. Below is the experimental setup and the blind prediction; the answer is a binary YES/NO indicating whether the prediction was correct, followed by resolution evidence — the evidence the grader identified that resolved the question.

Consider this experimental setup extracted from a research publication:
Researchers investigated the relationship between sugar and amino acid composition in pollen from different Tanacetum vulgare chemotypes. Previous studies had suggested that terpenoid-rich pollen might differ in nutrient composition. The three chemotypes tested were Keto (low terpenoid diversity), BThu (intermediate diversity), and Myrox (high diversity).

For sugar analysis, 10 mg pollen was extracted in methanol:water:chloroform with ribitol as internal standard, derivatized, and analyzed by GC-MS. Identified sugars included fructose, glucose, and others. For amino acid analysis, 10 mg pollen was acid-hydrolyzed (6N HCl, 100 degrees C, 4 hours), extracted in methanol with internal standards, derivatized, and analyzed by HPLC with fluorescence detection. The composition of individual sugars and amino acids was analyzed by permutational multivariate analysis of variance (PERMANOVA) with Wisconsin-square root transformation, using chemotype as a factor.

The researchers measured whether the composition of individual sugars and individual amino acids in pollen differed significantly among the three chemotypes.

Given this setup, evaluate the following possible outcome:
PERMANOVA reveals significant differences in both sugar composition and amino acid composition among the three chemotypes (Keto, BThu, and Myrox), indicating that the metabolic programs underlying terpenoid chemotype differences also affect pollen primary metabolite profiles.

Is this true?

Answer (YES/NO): NO